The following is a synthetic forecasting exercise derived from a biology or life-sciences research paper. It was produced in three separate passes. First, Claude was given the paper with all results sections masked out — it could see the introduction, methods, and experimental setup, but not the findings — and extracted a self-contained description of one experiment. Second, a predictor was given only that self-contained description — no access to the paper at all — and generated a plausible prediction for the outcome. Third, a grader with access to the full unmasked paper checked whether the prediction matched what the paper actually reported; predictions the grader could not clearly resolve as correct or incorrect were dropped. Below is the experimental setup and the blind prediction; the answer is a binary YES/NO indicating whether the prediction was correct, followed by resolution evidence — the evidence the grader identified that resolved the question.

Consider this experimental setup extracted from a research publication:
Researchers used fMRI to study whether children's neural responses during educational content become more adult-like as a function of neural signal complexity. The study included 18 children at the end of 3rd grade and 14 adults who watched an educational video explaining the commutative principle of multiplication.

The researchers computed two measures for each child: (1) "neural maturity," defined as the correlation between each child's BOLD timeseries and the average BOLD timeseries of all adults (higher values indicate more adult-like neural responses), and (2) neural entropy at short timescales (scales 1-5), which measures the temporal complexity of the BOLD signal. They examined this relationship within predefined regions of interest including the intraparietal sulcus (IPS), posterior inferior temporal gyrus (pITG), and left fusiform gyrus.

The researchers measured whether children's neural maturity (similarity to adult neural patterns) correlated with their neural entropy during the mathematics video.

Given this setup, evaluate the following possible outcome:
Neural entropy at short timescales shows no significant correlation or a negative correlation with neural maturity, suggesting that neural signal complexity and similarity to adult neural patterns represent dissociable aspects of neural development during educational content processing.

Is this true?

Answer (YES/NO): NO